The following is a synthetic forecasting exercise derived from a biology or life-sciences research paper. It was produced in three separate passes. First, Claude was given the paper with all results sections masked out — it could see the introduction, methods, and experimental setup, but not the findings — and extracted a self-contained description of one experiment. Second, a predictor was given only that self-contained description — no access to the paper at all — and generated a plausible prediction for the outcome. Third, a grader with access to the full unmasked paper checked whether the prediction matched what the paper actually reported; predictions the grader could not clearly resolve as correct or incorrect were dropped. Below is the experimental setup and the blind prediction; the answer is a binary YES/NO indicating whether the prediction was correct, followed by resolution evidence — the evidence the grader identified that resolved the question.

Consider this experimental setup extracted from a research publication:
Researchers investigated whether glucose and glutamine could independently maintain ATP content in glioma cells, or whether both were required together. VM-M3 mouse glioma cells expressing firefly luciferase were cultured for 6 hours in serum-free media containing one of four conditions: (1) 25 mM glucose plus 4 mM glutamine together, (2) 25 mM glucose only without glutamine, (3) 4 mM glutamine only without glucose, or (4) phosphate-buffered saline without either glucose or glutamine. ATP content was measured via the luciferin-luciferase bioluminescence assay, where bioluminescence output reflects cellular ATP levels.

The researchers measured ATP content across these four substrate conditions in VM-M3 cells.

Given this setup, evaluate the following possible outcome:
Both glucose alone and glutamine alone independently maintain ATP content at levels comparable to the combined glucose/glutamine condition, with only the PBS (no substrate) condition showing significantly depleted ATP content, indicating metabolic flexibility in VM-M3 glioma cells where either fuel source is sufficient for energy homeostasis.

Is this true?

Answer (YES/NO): NO